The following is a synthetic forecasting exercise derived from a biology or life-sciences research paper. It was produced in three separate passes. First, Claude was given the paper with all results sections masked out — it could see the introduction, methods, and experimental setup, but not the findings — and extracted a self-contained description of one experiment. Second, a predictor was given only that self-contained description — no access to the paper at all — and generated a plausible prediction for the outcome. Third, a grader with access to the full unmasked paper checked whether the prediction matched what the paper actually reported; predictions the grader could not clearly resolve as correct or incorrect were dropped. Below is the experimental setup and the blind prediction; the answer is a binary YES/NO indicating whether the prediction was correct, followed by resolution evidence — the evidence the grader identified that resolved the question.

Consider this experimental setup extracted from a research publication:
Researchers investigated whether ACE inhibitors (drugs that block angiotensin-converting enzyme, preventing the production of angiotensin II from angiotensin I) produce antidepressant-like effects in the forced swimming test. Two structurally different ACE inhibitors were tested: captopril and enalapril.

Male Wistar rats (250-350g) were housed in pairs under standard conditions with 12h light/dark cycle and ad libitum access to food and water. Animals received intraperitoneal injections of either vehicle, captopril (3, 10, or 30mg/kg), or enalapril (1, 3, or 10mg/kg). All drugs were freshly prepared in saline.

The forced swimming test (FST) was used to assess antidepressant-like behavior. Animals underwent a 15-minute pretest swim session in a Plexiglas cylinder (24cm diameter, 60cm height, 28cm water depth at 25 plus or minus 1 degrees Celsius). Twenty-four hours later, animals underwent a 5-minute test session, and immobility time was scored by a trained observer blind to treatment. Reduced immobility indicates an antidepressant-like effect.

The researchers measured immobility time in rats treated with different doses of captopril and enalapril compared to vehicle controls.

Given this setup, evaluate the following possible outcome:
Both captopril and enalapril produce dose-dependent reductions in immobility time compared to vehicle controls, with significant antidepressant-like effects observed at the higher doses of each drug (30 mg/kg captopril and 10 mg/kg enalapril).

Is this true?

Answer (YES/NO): NO